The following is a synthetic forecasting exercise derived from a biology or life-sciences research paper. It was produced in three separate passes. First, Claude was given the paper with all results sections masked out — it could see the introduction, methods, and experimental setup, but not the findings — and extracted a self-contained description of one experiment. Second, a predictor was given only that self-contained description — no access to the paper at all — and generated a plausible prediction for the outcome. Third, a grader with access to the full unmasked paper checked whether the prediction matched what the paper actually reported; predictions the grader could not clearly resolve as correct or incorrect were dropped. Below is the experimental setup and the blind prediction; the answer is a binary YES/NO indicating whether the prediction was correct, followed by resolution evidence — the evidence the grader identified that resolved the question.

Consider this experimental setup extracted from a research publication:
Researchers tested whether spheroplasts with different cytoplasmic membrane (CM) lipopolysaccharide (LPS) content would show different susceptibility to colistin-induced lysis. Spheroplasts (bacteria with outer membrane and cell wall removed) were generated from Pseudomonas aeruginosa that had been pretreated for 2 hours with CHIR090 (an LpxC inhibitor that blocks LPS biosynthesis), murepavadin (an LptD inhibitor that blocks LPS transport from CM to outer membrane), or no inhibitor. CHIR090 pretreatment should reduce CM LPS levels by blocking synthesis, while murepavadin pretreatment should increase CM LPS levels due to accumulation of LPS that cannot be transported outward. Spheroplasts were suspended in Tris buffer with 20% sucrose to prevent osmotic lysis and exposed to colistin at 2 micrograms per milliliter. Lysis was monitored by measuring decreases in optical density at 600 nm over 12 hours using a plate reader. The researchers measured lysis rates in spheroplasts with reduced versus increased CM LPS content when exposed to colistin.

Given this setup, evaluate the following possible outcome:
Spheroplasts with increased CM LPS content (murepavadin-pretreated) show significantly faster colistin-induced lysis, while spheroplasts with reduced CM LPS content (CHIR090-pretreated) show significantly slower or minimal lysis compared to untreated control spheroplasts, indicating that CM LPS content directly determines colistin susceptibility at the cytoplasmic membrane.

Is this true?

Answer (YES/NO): YES